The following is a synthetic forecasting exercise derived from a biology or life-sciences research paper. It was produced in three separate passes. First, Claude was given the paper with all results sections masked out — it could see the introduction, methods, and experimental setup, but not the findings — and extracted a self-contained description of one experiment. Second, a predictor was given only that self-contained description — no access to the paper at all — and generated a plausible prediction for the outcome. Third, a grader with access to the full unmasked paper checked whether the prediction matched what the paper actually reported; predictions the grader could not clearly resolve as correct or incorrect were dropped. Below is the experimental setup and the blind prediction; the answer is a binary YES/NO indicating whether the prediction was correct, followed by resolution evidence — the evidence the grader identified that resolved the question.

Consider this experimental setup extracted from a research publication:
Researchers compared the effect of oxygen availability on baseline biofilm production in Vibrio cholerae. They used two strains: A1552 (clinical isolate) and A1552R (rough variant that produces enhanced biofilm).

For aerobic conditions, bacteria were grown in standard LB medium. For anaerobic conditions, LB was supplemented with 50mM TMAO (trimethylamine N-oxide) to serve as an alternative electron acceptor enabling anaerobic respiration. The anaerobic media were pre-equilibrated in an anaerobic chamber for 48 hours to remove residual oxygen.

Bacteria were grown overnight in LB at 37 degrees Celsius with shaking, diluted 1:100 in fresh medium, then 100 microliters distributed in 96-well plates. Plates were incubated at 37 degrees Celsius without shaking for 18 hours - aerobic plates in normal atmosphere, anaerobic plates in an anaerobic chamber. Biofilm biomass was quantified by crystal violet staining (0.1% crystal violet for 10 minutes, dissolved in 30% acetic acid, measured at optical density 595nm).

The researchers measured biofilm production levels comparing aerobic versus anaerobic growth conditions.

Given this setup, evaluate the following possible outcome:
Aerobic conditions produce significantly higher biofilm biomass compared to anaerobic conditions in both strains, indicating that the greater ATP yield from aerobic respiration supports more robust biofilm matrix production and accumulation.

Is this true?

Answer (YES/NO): YES